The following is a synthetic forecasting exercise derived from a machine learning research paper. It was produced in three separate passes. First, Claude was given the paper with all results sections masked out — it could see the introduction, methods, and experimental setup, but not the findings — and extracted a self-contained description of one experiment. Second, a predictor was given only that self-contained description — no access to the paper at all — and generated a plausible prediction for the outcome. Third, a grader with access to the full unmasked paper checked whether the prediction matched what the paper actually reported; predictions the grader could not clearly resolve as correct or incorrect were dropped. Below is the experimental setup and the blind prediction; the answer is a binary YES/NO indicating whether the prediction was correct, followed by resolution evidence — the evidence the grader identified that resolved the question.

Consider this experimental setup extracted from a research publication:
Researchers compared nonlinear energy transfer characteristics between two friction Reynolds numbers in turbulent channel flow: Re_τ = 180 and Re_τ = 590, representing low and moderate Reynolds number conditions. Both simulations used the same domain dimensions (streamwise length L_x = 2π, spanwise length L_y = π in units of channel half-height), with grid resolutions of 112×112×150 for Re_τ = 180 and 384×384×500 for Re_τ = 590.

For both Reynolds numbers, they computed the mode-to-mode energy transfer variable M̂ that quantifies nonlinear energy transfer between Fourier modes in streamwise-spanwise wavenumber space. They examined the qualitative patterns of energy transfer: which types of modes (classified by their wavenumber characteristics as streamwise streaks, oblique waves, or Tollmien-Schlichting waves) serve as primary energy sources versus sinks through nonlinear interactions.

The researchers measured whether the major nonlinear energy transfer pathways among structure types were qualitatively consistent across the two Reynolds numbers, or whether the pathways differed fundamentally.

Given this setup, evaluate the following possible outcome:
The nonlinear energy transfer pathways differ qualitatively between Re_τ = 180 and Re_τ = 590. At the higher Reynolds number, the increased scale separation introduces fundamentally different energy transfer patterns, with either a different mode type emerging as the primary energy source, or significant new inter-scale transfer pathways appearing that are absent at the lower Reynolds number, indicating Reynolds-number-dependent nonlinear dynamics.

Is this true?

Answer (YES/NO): NO